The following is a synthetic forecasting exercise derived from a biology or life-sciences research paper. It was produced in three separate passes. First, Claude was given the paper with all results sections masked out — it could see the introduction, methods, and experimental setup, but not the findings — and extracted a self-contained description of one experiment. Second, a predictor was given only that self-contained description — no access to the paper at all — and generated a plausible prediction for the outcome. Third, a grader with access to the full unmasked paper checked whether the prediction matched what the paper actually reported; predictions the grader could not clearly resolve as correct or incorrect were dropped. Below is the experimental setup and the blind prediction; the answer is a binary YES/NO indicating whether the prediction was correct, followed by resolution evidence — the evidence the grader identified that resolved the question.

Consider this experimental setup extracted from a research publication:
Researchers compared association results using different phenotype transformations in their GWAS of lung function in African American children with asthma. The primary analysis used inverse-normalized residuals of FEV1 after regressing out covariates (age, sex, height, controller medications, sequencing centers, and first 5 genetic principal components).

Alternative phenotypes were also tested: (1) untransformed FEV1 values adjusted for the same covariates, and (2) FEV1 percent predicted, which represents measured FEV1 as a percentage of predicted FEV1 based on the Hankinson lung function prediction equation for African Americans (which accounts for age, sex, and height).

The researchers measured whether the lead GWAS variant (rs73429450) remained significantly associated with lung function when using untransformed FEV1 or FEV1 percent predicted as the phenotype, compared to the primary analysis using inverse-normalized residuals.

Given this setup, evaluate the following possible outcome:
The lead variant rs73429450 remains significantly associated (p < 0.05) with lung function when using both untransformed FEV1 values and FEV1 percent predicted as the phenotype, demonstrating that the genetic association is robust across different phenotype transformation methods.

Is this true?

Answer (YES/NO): YES